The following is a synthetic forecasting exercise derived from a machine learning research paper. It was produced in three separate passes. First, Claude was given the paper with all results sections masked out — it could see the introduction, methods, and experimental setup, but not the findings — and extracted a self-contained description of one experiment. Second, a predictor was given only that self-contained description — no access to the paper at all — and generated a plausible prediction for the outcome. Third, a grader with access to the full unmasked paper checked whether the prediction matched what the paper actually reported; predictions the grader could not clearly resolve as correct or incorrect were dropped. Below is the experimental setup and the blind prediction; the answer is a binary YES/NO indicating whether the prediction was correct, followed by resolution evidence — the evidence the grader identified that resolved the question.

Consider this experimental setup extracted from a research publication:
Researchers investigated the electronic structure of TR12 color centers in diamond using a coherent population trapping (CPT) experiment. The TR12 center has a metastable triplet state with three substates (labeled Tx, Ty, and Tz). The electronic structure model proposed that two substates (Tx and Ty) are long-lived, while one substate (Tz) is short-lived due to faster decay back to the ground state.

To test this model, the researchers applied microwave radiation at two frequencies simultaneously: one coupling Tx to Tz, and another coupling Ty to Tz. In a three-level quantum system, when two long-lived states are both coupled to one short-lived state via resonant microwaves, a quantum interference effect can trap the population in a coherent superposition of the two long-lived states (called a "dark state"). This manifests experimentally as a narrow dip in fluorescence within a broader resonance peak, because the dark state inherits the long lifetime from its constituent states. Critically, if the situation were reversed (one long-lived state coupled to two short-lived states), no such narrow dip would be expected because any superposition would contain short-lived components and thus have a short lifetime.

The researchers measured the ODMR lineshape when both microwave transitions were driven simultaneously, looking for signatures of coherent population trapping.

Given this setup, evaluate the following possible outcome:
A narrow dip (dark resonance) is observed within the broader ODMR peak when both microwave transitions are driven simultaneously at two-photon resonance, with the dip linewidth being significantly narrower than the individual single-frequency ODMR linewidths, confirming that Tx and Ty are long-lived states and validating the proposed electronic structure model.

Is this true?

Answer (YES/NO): YES